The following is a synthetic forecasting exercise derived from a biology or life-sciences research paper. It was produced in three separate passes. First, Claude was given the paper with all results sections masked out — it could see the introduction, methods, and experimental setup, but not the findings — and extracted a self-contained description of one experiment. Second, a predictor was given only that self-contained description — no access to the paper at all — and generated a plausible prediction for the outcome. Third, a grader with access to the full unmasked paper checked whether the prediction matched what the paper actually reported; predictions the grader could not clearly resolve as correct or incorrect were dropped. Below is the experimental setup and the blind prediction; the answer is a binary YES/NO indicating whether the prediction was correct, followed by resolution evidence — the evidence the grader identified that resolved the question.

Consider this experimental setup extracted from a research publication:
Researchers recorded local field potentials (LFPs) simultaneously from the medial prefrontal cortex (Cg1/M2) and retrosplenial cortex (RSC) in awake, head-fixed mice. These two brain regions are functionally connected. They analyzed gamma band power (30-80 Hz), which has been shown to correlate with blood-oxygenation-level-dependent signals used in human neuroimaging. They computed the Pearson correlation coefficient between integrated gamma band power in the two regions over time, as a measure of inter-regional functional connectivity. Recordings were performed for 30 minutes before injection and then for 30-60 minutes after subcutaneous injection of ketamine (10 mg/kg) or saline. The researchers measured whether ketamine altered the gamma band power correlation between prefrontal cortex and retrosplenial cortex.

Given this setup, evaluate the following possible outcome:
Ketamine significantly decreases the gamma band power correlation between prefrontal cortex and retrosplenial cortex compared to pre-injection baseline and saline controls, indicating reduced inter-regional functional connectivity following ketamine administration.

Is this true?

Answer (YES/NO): NO